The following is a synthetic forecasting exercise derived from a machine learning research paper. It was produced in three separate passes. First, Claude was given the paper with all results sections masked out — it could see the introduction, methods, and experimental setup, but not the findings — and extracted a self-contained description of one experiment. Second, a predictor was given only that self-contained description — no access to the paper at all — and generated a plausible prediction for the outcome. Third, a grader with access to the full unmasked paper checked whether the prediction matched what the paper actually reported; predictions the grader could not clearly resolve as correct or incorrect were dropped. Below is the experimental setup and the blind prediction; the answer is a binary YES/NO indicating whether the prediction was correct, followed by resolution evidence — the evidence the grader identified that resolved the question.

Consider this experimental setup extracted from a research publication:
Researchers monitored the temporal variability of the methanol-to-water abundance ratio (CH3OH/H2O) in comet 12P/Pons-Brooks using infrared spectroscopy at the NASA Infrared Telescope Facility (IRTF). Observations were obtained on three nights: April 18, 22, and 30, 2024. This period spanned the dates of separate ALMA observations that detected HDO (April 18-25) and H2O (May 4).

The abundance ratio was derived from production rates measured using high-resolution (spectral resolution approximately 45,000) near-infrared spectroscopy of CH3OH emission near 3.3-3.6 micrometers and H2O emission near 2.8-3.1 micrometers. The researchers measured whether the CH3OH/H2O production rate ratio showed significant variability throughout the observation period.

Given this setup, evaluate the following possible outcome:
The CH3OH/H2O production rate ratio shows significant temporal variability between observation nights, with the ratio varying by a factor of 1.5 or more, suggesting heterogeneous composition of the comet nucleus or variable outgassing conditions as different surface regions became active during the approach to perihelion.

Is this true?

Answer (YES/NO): NO